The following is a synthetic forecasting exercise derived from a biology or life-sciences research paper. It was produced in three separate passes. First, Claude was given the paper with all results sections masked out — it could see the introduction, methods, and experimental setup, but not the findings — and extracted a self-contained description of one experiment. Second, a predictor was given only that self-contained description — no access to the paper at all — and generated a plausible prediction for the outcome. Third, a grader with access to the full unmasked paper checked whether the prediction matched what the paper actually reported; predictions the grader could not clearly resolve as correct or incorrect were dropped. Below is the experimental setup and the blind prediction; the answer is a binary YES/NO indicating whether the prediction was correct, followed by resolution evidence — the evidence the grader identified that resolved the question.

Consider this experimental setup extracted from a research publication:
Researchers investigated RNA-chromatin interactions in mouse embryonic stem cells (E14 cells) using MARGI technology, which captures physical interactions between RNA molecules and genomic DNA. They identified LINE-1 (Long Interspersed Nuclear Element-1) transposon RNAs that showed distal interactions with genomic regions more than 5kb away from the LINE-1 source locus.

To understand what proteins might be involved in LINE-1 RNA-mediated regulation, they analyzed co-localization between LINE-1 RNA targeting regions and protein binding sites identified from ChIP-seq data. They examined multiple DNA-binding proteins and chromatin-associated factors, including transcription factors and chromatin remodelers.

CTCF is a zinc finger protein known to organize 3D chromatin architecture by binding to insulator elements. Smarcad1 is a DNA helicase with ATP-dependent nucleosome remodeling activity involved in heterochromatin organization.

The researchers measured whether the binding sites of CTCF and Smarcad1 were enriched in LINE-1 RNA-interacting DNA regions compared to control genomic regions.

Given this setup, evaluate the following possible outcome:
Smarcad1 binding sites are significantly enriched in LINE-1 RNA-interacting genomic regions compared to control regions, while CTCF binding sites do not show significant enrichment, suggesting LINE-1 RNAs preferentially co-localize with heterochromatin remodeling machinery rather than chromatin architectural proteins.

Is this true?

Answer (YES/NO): NO